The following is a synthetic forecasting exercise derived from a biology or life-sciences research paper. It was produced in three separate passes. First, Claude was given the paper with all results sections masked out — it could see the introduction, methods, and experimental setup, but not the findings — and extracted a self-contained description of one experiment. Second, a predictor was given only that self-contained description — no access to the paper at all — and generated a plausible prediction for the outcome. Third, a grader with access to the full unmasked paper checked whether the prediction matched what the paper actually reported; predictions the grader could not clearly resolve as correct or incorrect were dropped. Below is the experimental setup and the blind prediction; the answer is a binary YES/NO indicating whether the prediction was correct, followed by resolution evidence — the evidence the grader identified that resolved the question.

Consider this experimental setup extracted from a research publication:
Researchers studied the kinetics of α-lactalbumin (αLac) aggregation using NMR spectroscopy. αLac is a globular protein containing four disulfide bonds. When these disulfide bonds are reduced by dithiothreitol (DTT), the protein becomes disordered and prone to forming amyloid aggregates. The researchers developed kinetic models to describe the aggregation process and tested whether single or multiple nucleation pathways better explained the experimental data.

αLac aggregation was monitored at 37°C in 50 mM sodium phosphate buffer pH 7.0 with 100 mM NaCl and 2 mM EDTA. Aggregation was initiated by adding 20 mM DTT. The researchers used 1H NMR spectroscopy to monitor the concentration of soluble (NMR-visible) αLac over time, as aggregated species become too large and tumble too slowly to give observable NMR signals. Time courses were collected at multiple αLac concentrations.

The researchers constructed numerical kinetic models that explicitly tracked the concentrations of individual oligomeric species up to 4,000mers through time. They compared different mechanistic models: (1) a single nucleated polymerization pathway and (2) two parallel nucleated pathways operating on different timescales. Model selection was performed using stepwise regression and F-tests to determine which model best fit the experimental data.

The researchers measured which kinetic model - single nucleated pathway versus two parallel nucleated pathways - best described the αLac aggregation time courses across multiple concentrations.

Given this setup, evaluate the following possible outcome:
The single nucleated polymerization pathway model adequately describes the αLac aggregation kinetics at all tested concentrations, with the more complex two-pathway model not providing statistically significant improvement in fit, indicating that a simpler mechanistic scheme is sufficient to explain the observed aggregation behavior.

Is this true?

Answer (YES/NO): NO